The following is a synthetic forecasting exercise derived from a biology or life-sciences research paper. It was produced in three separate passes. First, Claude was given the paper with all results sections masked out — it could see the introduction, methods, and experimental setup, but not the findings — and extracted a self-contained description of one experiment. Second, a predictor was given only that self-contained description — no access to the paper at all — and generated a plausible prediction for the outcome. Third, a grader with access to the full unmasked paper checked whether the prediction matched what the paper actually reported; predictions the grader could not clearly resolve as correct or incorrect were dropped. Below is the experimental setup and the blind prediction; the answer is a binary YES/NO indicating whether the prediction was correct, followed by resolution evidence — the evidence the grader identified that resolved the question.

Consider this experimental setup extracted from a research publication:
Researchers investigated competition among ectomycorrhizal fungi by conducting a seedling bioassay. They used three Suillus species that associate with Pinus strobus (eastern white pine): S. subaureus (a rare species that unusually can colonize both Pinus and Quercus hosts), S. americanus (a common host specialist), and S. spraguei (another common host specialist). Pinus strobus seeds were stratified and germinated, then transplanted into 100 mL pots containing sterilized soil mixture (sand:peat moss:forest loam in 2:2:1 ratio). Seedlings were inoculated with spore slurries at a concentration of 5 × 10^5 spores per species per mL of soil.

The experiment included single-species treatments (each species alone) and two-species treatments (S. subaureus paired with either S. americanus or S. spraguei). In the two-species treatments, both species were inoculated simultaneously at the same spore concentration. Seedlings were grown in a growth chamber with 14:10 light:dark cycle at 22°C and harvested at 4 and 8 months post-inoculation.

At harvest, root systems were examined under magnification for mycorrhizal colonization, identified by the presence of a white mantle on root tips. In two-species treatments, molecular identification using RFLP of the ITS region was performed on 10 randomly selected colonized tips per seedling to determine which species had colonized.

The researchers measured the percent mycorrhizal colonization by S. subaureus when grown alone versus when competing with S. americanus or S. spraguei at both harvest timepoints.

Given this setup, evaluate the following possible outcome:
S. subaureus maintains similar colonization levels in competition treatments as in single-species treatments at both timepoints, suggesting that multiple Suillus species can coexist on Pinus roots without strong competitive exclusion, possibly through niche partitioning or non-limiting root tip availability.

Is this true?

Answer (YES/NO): NO